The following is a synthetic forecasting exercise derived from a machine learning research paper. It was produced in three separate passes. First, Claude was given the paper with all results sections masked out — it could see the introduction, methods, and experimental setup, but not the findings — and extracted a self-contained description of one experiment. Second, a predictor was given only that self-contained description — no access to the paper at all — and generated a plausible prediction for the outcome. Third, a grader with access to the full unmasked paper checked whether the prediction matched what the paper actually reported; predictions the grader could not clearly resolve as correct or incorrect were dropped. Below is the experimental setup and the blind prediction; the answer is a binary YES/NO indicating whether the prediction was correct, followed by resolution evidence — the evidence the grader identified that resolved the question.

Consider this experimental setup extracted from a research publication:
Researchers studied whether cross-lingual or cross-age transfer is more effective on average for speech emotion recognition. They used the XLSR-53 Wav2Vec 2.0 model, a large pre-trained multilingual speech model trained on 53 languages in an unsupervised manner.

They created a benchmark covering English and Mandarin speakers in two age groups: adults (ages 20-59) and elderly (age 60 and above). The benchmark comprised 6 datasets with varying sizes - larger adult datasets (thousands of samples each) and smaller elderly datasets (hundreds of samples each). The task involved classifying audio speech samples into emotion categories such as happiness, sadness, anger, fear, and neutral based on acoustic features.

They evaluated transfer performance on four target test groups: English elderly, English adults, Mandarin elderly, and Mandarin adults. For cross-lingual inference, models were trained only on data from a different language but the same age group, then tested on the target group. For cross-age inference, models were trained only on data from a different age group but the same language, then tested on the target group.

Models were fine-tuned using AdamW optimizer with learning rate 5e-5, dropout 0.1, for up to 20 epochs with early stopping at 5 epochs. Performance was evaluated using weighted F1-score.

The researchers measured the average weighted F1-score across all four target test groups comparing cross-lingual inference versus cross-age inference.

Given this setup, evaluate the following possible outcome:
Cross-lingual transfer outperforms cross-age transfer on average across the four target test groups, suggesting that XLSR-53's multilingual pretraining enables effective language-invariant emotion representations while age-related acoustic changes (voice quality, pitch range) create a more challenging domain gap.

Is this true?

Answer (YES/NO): YES